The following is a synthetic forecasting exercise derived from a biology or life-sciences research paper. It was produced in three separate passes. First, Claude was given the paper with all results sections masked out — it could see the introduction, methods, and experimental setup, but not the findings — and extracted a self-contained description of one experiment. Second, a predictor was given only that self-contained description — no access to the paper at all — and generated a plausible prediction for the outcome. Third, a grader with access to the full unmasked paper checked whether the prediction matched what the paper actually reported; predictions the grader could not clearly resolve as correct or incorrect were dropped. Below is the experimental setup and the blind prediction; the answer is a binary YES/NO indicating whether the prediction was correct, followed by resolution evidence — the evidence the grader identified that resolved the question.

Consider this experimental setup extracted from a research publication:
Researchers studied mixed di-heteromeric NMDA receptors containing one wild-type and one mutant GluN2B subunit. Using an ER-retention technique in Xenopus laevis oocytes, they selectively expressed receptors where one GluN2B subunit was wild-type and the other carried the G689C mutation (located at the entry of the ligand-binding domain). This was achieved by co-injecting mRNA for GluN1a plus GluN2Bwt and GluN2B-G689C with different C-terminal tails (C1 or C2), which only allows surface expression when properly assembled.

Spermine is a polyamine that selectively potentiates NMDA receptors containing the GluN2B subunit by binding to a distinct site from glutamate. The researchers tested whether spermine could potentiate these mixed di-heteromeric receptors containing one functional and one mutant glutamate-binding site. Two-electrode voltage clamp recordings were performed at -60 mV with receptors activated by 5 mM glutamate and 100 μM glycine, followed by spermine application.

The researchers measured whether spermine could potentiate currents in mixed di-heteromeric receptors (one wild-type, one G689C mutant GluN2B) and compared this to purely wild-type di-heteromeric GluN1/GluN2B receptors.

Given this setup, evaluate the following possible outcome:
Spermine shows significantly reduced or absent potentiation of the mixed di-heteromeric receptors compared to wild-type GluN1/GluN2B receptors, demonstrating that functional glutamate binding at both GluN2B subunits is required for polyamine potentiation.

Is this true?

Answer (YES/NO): NO